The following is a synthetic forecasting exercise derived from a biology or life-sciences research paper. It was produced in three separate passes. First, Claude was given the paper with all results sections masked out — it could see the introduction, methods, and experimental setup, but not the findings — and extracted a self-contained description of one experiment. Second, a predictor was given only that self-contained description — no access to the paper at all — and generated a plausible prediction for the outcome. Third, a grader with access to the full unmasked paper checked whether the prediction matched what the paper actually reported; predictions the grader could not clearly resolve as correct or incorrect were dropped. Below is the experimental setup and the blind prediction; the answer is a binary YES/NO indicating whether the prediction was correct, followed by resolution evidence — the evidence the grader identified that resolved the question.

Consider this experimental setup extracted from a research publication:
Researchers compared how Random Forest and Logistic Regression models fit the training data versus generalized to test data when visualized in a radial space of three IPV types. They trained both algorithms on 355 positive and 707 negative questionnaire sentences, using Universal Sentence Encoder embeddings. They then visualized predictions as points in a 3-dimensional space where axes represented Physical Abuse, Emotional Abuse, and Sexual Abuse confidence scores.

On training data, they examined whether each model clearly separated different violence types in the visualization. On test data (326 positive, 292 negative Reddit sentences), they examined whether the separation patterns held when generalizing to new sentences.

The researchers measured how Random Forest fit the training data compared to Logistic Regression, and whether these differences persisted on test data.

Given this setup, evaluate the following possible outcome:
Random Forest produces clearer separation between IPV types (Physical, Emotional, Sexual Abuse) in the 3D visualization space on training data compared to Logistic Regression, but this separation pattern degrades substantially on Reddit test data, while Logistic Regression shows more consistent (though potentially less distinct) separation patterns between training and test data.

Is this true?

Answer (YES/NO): YES